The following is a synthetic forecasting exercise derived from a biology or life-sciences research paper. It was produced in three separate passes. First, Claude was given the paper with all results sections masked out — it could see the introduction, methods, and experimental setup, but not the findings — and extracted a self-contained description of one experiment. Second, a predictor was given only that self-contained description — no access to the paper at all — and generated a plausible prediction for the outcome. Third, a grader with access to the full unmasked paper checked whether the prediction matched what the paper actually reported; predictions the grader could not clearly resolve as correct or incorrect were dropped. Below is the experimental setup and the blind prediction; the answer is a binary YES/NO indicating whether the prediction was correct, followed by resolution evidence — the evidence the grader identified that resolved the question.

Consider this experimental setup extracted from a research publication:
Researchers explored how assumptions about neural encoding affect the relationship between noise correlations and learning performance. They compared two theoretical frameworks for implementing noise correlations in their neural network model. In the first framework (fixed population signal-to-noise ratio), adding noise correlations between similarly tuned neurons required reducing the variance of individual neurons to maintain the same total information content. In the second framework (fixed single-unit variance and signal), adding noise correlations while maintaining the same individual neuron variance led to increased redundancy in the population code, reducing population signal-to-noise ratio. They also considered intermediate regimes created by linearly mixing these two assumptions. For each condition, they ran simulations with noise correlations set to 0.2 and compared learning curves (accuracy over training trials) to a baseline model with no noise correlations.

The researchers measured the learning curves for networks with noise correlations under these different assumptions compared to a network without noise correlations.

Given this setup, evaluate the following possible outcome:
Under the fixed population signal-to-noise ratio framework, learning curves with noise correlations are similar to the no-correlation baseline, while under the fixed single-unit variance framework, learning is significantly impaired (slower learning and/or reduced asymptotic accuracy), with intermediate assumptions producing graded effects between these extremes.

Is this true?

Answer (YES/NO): NO